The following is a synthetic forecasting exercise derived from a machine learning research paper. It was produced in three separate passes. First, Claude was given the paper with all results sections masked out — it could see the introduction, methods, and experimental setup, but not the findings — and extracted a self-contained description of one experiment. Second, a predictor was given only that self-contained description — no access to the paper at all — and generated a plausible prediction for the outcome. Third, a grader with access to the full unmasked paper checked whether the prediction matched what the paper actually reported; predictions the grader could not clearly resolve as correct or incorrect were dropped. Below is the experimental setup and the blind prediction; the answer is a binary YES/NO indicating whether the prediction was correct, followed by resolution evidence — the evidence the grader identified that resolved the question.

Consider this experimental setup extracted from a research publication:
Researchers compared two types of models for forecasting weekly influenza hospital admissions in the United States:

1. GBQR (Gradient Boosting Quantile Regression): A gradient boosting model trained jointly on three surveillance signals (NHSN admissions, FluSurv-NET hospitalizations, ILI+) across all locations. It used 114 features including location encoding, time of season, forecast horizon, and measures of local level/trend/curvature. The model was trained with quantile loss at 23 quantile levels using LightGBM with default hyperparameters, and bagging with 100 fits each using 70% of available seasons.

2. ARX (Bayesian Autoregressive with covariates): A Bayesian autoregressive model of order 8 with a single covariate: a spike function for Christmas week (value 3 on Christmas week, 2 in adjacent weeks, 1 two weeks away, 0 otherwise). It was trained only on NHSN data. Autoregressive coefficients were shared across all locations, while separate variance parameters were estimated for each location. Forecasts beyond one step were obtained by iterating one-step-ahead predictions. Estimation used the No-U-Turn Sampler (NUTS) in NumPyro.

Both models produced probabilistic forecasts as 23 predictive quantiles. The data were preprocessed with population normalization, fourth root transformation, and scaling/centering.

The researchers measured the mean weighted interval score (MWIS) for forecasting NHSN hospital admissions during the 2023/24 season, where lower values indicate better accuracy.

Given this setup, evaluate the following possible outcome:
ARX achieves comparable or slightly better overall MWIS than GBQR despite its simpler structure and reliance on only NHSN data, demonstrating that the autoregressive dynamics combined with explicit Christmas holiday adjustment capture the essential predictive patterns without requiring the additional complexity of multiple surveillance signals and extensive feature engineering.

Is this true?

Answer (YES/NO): NO